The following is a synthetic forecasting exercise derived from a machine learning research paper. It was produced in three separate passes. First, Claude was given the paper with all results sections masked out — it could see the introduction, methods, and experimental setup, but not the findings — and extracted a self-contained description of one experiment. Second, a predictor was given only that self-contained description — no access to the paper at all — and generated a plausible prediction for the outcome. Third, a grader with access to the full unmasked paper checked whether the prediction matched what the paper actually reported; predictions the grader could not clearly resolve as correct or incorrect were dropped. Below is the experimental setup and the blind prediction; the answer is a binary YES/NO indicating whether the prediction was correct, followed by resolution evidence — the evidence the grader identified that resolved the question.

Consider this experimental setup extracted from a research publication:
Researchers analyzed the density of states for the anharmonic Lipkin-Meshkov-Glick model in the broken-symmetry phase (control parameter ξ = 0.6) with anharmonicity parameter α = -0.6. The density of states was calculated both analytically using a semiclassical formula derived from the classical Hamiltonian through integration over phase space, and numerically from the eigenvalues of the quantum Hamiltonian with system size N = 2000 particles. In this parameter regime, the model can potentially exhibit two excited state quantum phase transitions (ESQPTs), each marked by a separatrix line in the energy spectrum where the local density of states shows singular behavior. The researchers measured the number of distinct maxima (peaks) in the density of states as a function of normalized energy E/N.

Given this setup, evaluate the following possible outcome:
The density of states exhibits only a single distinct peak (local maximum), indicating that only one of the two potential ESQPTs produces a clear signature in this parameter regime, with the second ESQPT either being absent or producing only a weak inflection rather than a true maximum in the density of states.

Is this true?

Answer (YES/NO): NO